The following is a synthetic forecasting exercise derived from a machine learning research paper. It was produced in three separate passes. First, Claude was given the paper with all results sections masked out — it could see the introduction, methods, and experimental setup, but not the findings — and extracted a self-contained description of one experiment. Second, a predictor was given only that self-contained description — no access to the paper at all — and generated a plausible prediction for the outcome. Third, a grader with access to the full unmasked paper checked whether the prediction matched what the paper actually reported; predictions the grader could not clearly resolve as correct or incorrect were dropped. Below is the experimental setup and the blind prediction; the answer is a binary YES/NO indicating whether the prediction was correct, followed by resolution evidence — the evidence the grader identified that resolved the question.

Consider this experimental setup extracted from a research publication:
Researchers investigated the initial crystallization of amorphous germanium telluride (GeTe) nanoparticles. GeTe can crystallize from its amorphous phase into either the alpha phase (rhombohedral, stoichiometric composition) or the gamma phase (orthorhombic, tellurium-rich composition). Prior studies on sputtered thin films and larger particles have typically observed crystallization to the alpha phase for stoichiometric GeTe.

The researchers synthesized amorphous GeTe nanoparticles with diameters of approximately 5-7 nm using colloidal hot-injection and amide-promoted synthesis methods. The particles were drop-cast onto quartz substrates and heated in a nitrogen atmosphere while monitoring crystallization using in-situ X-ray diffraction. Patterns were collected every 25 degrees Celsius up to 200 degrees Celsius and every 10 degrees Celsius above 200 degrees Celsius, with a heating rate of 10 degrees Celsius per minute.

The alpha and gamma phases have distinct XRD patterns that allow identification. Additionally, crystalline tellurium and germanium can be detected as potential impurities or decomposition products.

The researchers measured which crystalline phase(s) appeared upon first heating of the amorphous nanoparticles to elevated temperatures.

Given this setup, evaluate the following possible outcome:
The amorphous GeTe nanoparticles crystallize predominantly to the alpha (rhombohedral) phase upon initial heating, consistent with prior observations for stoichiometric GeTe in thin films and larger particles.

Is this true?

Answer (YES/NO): YES